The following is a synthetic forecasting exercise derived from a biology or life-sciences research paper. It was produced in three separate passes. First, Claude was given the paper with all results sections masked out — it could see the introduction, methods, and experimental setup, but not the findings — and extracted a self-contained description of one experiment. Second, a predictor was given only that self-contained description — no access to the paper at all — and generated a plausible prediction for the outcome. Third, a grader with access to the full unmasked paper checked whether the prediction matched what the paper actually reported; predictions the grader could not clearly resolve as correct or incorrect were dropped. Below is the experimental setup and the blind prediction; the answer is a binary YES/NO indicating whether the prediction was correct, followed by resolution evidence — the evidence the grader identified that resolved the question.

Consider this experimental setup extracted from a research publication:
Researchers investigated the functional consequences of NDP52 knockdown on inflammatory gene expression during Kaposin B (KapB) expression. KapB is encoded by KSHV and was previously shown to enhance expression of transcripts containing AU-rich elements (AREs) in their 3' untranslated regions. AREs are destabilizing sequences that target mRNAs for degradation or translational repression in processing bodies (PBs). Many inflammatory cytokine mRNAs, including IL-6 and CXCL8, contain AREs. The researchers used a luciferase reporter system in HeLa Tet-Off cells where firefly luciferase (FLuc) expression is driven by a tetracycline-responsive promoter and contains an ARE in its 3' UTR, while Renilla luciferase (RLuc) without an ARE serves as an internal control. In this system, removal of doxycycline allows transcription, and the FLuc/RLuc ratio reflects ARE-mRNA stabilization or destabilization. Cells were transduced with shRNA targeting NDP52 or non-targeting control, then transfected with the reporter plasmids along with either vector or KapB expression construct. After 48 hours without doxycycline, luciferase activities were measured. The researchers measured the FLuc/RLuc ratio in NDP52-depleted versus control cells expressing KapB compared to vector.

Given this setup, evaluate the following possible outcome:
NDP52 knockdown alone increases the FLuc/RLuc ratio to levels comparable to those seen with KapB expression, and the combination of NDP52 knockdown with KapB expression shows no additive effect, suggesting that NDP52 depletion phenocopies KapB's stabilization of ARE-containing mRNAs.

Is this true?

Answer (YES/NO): NO